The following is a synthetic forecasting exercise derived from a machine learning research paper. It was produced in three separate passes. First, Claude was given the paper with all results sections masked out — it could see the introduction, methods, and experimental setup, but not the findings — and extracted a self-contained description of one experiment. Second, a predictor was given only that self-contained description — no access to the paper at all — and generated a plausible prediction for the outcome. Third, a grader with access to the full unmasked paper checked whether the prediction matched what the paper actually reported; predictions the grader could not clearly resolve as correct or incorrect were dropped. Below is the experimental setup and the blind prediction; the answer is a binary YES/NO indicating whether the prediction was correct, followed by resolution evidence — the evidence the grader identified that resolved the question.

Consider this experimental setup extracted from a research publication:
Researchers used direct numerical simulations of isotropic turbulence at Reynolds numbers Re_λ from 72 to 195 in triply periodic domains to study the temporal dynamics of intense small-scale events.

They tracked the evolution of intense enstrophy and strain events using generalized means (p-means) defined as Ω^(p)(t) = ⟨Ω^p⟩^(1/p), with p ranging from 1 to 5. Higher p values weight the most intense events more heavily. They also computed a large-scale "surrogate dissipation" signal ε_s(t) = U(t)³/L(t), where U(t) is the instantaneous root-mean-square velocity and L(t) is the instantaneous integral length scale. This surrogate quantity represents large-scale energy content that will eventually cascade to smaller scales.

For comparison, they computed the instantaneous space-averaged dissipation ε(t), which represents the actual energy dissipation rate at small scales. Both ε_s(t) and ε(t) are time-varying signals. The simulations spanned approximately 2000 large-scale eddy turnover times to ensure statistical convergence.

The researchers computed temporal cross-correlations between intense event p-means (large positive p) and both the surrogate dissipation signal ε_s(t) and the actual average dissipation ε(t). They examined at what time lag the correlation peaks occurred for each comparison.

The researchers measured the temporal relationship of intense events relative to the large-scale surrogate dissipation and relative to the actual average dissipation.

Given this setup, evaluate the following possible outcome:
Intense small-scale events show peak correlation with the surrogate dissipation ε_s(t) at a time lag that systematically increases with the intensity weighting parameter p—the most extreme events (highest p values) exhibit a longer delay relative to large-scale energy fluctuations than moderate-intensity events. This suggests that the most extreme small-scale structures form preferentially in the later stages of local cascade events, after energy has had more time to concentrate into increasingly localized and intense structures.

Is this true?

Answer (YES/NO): NO